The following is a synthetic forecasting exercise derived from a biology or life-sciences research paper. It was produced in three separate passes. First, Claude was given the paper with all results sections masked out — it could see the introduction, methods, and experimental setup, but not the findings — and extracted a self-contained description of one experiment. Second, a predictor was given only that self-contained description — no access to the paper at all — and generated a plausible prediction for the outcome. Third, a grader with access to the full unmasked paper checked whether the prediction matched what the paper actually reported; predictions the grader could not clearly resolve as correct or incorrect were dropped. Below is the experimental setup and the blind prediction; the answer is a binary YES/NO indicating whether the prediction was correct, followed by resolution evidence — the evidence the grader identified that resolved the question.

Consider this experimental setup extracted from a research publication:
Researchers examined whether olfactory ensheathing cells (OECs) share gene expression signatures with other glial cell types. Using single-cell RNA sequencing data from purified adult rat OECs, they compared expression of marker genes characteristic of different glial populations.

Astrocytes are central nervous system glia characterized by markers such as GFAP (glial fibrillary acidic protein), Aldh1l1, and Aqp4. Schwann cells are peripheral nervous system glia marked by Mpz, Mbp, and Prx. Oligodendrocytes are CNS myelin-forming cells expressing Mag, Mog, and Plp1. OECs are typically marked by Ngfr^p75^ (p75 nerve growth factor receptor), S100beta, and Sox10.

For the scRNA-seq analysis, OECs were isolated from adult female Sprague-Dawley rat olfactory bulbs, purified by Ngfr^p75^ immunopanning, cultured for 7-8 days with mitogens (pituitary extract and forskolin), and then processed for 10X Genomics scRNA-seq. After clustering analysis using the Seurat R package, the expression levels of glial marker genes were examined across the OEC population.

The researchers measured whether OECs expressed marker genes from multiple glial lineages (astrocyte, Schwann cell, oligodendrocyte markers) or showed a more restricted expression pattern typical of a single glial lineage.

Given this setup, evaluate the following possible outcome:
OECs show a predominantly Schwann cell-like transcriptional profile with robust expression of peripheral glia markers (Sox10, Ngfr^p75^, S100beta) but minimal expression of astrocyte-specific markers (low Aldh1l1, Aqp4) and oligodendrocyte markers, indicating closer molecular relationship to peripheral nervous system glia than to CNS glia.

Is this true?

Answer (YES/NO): NO